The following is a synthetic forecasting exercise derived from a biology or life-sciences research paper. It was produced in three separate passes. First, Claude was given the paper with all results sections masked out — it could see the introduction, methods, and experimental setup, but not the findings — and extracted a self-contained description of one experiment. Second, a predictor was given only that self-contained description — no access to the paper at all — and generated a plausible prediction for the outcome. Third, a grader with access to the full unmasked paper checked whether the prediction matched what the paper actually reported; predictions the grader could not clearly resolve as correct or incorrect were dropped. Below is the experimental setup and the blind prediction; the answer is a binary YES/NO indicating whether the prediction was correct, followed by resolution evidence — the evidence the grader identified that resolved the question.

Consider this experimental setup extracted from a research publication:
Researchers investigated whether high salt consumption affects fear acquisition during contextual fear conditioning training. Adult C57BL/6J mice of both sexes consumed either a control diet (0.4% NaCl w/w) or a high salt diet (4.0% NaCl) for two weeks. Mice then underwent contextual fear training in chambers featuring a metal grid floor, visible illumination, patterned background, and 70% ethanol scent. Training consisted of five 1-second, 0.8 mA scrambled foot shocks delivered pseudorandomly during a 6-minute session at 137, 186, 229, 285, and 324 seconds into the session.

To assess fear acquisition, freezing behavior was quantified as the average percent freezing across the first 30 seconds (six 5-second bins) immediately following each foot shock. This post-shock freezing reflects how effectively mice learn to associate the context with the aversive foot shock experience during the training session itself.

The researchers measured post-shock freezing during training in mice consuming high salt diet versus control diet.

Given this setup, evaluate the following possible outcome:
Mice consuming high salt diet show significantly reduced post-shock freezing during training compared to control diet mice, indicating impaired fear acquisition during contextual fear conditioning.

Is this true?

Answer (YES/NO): NO